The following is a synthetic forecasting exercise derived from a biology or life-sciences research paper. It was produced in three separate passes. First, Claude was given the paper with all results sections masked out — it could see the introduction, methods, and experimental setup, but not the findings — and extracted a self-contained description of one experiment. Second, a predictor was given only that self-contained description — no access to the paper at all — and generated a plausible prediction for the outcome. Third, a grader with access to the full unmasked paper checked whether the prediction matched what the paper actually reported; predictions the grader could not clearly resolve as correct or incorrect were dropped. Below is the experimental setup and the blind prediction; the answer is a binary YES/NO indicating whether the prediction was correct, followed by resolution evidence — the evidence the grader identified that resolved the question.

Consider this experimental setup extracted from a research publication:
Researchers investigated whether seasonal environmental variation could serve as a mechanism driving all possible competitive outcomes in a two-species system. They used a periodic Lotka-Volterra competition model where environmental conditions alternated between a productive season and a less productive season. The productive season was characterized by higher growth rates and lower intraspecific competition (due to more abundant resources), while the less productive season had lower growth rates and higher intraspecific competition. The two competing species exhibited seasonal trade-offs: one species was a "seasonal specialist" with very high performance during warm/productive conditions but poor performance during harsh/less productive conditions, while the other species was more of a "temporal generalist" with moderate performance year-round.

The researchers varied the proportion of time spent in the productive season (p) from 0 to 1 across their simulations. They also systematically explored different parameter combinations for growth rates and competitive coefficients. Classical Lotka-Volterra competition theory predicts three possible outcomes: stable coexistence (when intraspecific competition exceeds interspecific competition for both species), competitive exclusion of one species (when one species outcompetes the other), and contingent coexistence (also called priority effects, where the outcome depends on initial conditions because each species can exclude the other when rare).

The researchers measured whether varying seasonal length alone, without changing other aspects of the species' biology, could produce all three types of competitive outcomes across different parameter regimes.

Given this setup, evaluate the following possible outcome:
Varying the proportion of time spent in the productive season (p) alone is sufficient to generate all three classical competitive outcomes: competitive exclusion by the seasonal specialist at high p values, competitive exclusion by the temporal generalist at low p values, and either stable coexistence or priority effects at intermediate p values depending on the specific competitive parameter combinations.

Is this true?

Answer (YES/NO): YES